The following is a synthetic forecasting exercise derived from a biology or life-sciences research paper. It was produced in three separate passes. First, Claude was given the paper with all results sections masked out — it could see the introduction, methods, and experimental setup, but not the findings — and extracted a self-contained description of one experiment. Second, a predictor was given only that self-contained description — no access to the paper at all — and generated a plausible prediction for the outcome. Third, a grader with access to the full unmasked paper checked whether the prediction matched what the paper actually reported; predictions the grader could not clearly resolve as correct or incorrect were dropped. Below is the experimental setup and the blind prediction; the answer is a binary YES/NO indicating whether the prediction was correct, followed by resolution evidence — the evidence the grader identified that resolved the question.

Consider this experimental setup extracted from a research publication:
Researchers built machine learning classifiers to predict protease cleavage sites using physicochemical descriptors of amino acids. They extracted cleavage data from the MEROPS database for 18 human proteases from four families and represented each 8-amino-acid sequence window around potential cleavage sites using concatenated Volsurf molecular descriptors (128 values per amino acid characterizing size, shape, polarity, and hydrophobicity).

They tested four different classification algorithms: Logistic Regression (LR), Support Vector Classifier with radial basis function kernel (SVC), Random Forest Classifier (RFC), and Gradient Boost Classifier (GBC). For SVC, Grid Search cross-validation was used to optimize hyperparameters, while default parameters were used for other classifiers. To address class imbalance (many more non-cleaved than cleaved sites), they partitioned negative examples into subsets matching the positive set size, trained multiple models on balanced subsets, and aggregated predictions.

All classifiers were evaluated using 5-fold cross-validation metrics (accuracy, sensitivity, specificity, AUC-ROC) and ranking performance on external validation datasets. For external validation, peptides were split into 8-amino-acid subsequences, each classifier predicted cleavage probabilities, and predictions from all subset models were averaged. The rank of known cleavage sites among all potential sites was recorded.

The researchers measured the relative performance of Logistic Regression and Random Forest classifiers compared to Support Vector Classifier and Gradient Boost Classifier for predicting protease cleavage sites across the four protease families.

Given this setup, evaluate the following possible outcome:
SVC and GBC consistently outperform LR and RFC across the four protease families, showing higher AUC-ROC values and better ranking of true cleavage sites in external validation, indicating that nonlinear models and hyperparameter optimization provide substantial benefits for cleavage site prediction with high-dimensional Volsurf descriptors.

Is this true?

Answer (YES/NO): NO